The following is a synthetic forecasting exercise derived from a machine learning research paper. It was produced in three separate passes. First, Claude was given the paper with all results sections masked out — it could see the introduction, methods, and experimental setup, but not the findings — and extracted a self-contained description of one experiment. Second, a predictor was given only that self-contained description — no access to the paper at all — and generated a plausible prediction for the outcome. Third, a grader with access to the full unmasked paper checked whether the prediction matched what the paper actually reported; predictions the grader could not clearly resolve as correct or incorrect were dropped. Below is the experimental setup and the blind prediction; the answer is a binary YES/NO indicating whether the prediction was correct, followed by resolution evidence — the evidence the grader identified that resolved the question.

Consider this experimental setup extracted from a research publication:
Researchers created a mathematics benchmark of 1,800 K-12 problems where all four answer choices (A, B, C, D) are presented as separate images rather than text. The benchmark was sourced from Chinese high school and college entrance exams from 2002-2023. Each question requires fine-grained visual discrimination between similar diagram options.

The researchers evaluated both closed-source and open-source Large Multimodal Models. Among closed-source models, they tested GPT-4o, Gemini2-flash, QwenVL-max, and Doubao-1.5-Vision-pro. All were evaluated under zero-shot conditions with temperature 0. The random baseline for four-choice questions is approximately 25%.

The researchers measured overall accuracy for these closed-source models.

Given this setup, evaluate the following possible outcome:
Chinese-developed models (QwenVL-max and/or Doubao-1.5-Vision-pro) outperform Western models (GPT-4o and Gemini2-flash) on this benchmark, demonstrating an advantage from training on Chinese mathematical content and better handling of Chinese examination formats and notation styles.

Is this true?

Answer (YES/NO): NO